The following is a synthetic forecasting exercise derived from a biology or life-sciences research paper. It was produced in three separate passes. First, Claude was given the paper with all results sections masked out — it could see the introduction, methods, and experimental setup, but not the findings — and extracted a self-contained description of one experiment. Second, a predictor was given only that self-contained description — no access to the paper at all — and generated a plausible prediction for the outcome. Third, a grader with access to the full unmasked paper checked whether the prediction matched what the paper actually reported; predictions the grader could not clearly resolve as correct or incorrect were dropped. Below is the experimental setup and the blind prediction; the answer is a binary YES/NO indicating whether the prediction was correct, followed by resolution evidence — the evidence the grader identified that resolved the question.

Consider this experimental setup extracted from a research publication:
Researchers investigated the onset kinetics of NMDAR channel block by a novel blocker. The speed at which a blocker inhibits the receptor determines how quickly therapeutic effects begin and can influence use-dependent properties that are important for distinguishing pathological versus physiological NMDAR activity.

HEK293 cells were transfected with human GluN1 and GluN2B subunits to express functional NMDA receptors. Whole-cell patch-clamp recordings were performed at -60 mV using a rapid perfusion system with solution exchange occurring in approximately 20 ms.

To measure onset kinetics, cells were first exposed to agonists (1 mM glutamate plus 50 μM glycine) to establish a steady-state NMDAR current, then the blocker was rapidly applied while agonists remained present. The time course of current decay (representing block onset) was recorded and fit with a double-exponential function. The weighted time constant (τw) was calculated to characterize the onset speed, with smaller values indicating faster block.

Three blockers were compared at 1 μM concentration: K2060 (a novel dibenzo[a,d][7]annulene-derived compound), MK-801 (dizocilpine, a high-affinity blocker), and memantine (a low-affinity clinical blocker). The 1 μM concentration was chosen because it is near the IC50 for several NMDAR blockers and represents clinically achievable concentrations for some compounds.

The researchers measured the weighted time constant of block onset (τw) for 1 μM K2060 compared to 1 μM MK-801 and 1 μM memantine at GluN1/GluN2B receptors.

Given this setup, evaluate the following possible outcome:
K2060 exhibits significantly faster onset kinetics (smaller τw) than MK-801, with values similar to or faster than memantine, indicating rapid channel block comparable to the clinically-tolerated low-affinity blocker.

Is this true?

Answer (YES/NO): NO